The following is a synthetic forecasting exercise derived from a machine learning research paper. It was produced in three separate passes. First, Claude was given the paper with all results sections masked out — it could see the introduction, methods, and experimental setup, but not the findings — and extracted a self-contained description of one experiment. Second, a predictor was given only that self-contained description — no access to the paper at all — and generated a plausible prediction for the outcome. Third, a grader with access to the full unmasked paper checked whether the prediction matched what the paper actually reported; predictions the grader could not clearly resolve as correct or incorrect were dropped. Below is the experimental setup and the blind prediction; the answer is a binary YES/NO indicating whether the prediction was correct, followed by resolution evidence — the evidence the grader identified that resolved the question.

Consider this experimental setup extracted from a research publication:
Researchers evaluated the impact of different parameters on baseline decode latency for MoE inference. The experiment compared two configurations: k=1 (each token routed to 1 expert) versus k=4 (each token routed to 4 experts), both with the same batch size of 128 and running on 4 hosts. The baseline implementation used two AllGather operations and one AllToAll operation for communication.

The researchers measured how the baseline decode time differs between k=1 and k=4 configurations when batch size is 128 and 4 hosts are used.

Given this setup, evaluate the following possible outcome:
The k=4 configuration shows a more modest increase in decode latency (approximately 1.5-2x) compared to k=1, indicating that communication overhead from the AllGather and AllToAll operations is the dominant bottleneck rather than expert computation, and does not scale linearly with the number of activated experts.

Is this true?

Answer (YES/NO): YES